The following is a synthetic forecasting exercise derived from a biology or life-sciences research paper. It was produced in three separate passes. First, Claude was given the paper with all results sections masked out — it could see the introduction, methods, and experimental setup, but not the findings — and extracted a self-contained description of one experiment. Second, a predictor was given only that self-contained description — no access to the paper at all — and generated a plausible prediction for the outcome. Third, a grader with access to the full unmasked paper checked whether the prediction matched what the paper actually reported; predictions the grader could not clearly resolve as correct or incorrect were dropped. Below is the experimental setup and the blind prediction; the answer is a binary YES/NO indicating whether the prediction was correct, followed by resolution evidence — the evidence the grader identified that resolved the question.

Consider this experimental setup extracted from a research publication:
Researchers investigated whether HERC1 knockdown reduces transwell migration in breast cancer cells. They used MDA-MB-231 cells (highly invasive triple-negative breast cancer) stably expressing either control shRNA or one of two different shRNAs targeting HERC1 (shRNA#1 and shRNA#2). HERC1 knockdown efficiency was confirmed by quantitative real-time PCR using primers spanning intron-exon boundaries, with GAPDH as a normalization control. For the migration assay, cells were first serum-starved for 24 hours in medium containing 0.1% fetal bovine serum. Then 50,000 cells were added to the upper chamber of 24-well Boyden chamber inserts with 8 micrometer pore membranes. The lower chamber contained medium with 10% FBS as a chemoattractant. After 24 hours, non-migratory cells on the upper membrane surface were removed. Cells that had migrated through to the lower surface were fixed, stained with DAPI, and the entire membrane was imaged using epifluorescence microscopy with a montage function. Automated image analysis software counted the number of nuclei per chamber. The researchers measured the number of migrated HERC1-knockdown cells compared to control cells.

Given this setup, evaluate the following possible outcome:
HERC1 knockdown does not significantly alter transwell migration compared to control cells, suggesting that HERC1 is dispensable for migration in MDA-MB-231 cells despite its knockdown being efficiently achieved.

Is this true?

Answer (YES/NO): NO